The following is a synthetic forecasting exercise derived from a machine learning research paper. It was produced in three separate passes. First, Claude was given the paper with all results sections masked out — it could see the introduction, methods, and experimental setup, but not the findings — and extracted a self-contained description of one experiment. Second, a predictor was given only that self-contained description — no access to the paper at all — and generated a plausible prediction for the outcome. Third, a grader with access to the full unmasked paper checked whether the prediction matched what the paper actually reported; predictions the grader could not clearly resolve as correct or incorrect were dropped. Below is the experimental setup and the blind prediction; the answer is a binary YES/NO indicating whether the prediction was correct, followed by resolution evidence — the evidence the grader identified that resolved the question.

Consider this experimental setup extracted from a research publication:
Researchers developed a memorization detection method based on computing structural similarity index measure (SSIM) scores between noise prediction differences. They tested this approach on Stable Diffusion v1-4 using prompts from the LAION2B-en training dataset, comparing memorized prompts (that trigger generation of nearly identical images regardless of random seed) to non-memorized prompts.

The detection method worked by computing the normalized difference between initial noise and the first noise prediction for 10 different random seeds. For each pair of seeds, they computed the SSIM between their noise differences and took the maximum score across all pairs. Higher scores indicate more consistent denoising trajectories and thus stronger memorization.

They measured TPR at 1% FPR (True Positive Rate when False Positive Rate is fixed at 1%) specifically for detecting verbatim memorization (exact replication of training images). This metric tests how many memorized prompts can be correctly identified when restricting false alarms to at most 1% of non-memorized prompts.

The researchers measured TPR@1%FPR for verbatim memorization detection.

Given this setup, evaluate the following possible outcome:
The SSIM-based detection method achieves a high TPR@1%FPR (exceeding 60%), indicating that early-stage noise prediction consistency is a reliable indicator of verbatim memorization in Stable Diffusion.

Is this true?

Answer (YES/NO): YES